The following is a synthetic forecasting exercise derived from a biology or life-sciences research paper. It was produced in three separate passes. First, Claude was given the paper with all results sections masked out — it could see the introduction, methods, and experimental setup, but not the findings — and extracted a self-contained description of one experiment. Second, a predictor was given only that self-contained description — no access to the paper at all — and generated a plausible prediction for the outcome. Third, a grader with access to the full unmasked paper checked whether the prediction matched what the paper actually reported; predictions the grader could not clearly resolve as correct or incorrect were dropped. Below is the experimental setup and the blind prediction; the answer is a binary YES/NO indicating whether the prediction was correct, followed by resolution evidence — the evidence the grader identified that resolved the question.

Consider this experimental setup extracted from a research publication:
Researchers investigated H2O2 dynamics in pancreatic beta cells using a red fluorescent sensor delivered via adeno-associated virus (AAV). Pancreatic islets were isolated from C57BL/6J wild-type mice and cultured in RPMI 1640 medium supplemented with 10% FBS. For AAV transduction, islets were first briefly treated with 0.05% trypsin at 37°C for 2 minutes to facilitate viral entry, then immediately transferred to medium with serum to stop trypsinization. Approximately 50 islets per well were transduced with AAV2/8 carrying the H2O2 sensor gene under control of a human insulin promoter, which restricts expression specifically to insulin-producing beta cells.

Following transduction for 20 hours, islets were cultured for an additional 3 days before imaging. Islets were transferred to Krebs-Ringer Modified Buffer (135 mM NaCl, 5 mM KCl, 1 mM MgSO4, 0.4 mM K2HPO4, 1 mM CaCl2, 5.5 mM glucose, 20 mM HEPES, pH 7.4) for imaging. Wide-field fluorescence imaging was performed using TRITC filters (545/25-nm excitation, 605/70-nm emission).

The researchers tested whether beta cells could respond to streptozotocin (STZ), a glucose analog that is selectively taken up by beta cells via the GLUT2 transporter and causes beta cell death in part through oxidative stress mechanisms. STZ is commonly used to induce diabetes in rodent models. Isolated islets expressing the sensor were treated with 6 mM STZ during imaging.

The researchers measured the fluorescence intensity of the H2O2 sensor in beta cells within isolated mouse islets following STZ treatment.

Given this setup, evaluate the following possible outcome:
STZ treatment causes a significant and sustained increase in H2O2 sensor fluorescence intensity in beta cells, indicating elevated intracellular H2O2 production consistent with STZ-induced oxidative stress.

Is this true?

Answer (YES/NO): NO